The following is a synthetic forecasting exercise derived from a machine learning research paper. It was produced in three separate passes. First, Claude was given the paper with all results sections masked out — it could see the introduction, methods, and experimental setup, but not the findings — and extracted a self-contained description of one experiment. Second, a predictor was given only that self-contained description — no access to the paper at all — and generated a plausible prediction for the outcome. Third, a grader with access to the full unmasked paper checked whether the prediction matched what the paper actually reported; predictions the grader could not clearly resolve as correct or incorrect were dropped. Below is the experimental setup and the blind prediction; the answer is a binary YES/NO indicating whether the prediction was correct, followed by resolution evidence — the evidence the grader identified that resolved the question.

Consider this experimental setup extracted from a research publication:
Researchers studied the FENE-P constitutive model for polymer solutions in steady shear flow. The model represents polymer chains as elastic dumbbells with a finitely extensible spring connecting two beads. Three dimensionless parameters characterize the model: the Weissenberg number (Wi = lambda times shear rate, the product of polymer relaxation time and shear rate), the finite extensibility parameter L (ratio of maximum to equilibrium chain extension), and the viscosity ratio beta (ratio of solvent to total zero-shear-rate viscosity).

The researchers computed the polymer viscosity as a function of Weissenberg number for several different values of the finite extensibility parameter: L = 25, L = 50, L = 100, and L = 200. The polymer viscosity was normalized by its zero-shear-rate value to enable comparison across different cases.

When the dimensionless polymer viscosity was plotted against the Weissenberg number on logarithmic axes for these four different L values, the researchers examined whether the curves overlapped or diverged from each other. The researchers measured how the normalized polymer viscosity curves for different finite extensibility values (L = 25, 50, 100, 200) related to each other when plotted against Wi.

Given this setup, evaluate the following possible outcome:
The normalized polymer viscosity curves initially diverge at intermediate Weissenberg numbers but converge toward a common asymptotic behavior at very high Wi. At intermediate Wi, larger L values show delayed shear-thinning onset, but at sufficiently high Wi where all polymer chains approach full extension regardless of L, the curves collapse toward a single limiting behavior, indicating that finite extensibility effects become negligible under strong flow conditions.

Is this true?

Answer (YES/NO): NO